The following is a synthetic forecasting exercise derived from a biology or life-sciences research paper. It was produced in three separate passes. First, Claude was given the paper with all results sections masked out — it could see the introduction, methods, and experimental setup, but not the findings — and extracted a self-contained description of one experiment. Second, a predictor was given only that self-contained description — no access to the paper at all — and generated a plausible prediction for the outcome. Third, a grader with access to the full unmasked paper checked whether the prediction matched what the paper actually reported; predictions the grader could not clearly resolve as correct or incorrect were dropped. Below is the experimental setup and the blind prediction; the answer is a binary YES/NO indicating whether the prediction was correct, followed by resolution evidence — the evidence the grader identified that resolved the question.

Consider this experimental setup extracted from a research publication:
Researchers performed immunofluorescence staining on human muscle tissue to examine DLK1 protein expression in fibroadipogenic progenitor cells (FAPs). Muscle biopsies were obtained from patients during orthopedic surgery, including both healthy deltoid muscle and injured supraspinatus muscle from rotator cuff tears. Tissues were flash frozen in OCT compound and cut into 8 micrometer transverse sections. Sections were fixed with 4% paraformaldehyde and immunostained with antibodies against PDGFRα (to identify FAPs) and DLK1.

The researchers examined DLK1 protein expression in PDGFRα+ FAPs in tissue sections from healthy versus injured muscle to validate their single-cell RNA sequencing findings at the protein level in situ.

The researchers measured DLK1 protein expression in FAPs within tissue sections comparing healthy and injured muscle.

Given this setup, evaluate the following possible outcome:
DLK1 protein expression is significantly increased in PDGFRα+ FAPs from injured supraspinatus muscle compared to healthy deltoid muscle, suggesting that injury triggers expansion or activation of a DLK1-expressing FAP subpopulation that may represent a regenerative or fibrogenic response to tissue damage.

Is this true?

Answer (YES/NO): NO